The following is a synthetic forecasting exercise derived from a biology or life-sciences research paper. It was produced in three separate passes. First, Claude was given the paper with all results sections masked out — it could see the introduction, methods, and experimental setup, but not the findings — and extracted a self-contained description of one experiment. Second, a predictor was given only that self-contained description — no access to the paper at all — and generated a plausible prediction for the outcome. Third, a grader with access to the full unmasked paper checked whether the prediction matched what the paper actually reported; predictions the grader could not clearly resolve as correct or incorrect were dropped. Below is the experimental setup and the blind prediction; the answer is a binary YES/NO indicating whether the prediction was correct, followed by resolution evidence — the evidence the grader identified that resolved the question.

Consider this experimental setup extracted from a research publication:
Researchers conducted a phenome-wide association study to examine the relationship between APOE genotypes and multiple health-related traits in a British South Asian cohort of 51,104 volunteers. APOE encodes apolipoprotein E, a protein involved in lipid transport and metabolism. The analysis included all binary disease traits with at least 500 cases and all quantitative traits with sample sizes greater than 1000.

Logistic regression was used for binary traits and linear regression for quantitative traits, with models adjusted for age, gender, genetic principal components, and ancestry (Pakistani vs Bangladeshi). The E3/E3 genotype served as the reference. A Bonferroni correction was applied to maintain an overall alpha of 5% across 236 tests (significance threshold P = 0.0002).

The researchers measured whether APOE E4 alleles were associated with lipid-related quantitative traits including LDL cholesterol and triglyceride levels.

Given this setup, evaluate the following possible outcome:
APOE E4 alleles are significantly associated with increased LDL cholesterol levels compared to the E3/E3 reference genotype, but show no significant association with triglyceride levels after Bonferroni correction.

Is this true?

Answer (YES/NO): NO